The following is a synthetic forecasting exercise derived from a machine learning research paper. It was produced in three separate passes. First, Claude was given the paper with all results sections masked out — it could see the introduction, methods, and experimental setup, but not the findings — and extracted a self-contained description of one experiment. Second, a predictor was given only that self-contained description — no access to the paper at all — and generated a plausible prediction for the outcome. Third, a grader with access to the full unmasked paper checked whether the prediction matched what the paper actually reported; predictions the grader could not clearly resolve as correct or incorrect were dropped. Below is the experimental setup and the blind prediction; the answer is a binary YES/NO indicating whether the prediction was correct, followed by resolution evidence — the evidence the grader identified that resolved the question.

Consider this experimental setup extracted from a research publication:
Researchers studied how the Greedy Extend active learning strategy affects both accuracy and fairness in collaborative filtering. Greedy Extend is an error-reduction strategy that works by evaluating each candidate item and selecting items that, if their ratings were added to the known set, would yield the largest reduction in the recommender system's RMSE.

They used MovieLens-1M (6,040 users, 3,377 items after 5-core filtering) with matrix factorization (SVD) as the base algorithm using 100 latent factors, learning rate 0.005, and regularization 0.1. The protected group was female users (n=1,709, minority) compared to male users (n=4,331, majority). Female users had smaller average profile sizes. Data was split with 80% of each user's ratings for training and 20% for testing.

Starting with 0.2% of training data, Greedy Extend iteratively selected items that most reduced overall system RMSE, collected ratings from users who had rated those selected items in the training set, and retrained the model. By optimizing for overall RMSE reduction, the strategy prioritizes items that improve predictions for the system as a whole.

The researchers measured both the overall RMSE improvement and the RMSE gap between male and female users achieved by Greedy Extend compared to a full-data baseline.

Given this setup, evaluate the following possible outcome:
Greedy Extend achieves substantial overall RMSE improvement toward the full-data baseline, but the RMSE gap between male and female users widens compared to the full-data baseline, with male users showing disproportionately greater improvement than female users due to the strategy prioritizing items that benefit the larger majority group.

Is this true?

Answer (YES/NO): YES